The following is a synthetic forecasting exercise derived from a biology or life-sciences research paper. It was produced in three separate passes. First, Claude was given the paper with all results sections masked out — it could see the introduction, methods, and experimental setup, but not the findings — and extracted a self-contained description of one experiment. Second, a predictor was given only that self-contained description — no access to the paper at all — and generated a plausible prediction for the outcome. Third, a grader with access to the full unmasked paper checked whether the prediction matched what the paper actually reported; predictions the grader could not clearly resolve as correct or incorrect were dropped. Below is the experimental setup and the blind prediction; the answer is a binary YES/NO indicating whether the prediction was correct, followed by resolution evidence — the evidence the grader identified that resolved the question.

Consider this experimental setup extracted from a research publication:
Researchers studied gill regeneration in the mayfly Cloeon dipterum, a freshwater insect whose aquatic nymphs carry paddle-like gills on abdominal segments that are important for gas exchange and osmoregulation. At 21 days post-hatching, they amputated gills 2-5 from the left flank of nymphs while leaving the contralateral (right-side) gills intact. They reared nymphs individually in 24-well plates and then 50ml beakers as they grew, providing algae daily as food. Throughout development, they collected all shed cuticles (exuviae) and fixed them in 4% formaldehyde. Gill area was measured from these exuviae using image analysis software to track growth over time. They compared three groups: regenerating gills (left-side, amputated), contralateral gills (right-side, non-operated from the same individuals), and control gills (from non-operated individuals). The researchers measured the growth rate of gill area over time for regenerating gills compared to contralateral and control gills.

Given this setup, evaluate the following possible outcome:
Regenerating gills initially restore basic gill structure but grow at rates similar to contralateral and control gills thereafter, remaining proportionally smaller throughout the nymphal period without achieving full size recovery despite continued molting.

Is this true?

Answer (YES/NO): NO